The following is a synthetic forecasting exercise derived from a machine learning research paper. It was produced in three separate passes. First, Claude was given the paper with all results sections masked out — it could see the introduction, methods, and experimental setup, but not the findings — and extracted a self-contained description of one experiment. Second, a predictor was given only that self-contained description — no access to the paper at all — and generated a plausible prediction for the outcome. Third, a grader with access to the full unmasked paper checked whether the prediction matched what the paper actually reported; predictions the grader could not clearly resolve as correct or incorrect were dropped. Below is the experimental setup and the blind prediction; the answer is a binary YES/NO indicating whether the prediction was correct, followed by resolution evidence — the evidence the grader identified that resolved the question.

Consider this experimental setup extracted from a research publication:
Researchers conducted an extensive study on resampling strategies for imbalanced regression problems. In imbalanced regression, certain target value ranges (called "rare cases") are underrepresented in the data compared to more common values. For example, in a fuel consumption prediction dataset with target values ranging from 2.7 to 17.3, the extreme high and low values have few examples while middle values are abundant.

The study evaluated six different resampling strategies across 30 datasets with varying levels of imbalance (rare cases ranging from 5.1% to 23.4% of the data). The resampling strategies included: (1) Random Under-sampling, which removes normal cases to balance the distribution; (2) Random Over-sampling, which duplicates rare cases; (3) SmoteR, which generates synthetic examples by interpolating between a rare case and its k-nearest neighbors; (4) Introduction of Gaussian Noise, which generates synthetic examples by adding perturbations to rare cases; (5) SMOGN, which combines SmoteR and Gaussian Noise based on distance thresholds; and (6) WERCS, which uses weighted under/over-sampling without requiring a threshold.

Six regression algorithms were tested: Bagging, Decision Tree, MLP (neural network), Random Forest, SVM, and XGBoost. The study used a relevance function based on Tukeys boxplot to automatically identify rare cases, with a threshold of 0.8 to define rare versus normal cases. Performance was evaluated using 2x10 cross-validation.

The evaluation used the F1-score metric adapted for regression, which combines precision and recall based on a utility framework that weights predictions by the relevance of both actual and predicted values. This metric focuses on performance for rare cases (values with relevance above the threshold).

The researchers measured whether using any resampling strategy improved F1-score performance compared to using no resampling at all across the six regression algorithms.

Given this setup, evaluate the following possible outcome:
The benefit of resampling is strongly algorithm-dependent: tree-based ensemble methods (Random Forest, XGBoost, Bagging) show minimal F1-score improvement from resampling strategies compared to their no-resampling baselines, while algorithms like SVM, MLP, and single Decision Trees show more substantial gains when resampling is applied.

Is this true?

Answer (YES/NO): NO